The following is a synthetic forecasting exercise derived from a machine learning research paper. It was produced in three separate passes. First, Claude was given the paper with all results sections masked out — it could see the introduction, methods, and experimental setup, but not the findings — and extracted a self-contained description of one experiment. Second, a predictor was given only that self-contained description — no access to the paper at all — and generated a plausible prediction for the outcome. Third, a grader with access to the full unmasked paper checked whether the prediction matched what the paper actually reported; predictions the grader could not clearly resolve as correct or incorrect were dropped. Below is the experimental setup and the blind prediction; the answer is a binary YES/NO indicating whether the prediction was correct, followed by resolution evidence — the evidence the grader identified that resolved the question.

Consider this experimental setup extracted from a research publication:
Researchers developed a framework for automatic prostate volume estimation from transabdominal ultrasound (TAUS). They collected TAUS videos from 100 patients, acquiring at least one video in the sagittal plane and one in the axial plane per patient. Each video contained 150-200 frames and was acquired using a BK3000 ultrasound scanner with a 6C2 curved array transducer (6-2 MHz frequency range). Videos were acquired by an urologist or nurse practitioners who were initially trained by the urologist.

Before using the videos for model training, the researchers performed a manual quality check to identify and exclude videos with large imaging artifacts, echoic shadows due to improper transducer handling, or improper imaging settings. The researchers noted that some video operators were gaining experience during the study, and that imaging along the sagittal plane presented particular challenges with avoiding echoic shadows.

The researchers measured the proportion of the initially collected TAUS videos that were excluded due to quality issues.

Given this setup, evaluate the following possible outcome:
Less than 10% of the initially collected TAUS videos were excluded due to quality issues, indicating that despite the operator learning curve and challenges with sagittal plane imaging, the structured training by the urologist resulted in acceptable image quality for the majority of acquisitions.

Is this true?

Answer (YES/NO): NO